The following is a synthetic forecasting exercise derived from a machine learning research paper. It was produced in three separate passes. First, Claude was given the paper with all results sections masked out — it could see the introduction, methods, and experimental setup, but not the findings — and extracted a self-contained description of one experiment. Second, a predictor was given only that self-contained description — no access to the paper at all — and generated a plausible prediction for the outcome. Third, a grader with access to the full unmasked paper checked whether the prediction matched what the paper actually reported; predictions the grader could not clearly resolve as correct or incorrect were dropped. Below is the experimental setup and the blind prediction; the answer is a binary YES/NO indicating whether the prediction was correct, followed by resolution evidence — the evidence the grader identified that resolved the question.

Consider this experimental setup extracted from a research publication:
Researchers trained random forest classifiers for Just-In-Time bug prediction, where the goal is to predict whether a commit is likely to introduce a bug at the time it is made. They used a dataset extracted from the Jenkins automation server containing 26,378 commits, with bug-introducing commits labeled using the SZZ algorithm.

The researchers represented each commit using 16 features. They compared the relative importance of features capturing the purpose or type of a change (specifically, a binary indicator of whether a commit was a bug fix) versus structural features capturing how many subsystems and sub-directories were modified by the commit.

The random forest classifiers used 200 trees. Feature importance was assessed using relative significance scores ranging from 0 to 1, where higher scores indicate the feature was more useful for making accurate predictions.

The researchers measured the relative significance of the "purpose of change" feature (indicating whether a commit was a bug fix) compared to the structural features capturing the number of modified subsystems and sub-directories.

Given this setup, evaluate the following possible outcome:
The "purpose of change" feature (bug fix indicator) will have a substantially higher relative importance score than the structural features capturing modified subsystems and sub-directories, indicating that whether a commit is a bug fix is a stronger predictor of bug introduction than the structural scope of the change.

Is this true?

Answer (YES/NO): NO